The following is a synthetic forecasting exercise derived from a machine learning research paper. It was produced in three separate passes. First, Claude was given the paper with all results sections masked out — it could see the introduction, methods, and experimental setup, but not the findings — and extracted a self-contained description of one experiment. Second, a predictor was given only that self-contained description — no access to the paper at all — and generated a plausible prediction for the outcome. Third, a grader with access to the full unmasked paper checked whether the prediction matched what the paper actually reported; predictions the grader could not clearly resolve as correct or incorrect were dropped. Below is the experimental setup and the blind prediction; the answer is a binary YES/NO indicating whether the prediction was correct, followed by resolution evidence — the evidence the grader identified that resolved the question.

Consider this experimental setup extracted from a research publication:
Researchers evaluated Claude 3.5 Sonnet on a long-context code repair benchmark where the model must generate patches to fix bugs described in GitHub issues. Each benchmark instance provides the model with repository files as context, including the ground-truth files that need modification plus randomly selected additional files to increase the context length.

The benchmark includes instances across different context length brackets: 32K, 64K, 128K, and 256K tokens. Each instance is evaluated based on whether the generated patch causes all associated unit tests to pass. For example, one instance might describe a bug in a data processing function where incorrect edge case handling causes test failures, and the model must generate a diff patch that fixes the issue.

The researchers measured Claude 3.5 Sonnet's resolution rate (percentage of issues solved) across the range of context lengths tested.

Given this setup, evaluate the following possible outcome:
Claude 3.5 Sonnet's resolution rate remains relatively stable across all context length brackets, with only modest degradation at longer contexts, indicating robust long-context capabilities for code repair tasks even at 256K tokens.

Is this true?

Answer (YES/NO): NO